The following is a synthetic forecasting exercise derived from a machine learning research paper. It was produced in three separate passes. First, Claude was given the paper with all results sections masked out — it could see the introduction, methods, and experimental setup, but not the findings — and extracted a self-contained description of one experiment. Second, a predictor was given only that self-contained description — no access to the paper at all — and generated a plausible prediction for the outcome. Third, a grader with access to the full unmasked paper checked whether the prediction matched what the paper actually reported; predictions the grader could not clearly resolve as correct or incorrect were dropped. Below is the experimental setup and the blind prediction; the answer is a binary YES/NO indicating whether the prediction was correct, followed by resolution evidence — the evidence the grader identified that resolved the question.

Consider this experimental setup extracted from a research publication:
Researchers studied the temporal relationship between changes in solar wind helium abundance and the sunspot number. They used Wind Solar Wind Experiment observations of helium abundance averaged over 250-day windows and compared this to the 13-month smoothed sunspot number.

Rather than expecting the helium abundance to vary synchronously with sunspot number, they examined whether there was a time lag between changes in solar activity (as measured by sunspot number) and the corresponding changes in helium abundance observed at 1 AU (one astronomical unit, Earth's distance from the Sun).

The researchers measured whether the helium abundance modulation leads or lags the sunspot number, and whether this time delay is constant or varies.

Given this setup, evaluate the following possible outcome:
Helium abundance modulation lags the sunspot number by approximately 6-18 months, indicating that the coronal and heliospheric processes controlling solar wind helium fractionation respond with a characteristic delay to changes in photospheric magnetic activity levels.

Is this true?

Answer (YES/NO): NO